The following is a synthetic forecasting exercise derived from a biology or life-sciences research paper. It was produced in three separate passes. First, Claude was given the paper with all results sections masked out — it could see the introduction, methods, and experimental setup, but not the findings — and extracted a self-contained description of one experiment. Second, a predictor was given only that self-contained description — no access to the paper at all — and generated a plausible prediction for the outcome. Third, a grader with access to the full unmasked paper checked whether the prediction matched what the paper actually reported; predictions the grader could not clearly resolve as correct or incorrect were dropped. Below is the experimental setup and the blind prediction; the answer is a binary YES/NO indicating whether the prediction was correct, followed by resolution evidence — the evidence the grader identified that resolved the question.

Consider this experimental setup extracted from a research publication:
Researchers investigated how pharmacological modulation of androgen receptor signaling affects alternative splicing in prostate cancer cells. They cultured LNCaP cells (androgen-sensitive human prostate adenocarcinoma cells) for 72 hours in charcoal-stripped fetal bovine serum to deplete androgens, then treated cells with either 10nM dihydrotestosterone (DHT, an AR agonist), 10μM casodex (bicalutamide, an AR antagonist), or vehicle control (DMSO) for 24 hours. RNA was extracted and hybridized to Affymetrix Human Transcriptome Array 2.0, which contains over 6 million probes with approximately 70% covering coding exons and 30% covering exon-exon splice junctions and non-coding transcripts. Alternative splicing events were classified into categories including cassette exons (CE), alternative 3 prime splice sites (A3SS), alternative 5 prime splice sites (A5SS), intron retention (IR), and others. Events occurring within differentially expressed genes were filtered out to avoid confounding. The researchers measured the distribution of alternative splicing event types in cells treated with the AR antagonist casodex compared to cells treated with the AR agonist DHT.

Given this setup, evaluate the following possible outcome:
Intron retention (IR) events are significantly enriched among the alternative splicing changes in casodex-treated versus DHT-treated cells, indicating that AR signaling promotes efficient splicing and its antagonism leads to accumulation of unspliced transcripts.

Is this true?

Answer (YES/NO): YES